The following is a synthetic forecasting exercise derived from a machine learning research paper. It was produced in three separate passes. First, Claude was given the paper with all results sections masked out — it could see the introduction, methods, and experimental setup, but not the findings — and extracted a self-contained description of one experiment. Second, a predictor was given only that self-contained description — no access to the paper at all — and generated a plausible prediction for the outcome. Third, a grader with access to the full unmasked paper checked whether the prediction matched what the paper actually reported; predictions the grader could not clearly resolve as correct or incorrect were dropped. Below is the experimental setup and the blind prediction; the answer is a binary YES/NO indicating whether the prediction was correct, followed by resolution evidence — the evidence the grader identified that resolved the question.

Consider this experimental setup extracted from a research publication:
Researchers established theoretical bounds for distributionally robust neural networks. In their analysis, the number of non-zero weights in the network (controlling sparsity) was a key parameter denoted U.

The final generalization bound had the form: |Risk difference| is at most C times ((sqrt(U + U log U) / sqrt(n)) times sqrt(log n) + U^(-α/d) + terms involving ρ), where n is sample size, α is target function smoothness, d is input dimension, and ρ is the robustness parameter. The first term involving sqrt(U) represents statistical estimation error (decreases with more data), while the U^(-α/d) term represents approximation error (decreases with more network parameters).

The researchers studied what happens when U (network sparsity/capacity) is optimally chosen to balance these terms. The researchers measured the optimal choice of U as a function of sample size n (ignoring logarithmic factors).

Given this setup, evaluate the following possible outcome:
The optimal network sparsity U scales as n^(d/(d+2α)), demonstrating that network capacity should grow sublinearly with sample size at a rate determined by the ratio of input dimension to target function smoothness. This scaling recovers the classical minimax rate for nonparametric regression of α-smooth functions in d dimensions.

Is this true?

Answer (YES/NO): YES